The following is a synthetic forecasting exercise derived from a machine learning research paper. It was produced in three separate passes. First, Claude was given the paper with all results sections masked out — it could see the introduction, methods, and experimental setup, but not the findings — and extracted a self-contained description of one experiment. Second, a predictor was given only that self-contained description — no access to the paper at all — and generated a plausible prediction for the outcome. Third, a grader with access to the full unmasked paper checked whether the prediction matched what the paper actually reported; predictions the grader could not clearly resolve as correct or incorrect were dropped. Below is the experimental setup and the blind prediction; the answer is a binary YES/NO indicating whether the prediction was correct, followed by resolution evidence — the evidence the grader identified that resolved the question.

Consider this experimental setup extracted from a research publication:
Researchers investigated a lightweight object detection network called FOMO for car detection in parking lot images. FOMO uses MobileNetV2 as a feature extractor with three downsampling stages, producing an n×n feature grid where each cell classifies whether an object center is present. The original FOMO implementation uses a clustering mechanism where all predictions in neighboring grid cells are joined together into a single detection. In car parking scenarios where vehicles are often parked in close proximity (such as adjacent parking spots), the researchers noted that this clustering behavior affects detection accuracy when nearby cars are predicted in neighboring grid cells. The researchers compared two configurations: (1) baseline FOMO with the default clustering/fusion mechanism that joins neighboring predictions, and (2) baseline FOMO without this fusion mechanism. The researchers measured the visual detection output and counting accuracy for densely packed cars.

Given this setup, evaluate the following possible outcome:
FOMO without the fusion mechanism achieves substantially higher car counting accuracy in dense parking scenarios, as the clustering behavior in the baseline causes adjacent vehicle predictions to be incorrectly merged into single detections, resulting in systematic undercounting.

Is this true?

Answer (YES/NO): YES